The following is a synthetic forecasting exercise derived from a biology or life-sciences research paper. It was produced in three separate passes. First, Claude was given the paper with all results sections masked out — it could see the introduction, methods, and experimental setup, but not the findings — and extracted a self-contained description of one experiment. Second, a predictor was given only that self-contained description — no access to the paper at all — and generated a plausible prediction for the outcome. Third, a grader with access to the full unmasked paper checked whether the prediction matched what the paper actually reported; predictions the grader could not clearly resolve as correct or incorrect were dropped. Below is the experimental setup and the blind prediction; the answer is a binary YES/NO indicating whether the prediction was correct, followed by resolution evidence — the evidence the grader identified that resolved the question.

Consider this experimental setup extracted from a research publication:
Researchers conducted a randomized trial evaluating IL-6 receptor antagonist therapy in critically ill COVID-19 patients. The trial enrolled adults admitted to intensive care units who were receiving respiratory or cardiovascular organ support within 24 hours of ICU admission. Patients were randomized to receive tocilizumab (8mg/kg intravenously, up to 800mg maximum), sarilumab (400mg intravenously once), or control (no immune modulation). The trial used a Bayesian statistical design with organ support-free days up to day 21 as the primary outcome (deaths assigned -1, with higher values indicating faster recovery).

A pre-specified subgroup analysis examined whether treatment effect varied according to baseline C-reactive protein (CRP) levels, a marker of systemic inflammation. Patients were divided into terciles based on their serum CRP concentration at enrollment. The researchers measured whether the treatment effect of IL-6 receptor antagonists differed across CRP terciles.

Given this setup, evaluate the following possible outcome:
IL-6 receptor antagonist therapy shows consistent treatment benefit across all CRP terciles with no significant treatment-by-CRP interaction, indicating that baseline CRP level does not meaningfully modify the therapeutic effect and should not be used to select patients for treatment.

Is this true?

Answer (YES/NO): YES